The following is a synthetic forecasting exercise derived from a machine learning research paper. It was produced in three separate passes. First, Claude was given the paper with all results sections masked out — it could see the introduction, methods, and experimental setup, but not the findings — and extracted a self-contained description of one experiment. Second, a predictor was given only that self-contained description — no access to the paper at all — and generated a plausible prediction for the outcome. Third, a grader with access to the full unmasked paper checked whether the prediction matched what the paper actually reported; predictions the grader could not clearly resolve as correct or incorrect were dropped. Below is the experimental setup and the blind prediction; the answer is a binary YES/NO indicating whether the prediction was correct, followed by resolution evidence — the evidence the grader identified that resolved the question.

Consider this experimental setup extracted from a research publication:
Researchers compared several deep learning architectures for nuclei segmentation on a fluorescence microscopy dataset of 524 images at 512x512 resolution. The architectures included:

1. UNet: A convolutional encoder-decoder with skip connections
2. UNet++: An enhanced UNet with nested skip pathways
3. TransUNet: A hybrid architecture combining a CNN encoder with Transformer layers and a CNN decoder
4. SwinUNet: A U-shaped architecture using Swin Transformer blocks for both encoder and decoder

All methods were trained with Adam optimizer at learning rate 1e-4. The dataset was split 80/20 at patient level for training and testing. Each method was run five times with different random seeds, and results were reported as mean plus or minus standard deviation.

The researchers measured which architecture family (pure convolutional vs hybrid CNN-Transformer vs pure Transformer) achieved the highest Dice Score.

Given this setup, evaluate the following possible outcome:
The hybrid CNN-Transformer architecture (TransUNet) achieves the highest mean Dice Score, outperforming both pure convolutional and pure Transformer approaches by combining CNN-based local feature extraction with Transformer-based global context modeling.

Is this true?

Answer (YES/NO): NO